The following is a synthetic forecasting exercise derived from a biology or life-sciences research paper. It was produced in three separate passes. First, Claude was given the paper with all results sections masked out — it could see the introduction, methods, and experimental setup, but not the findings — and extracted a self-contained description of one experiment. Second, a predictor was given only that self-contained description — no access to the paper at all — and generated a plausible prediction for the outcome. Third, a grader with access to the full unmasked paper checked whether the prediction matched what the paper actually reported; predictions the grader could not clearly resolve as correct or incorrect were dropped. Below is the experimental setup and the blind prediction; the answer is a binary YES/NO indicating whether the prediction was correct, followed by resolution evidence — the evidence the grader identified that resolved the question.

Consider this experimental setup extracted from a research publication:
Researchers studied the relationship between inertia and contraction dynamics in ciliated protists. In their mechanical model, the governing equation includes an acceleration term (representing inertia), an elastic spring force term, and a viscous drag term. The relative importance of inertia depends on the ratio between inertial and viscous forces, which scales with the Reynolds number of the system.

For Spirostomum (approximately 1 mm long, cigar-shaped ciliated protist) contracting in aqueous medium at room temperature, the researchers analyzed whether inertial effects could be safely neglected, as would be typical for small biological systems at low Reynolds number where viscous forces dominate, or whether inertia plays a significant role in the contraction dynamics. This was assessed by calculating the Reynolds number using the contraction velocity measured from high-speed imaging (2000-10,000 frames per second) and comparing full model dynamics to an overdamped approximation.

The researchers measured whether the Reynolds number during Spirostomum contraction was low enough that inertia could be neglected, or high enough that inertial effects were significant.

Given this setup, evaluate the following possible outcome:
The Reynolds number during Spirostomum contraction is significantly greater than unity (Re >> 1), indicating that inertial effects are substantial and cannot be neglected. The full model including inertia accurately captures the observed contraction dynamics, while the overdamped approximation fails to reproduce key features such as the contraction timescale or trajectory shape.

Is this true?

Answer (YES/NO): NO